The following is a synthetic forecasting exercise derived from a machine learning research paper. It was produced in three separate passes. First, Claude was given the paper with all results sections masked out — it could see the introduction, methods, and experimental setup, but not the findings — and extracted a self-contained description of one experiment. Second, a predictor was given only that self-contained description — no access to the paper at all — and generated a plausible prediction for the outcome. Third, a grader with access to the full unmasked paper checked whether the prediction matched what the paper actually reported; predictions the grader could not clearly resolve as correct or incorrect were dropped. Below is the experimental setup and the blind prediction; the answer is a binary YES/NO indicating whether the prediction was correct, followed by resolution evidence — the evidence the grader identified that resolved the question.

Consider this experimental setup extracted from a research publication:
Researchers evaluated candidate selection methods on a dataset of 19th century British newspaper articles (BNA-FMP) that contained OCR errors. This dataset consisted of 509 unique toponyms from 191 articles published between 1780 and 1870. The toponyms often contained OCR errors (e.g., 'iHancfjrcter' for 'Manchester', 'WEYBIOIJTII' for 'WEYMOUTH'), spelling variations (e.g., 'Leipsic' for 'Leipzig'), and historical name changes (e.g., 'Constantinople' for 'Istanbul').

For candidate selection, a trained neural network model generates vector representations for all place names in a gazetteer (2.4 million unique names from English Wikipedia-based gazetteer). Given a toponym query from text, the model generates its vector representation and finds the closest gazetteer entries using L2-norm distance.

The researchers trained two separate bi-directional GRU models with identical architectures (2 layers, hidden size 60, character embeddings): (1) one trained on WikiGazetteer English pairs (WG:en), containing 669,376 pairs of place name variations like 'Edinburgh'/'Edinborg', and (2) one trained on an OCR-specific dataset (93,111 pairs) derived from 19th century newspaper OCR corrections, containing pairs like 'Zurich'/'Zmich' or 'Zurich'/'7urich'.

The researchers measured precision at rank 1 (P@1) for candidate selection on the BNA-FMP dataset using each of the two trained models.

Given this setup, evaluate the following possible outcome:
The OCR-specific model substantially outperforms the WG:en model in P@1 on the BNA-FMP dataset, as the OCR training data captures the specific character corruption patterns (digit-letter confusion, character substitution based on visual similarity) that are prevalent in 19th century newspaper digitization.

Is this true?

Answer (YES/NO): NO